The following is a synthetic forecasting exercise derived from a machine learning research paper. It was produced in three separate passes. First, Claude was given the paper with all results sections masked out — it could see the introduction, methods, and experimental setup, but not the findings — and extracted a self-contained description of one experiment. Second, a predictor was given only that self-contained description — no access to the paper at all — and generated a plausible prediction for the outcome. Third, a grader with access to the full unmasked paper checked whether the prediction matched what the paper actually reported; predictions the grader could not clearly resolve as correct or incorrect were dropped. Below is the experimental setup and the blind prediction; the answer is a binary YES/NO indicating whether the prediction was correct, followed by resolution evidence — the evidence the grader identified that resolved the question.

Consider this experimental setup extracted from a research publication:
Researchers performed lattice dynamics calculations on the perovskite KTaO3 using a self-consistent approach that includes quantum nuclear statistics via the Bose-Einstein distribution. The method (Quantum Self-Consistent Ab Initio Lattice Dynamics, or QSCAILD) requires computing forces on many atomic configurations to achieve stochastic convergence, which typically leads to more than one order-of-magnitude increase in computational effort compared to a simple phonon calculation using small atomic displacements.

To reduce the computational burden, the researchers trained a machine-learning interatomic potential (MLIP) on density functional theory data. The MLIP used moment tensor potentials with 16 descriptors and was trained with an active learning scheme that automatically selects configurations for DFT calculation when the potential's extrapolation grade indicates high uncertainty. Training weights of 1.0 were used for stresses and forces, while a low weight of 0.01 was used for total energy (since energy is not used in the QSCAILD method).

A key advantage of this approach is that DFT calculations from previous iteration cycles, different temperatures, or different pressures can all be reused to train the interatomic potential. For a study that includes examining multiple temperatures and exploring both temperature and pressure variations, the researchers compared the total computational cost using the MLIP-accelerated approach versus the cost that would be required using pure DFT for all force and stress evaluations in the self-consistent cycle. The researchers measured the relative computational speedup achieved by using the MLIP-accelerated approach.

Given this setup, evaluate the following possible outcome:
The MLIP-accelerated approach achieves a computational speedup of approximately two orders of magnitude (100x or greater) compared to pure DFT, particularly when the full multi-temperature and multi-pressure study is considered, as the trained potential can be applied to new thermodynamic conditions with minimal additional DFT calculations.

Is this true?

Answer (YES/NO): YES